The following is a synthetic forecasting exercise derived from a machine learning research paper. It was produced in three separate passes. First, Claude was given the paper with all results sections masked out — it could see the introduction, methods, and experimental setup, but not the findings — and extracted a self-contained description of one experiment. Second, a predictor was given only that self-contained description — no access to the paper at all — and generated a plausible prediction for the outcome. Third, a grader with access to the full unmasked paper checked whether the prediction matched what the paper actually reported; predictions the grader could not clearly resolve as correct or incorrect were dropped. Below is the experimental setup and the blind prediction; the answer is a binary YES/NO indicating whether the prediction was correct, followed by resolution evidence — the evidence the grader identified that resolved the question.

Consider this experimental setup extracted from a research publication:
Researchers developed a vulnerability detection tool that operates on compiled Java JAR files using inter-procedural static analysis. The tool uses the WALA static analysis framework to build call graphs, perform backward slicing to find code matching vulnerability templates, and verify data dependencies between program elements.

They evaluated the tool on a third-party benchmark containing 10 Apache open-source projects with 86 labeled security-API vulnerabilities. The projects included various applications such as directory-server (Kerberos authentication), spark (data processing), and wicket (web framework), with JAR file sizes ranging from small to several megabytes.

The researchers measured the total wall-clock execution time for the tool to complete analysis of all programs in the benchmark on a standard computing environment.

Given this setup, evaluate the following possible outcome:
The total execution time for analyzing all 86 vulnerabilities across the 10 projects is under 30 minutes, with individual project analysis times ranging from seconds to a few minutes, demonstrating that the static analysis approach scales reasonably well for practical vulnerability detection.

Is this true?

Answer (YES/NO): YES